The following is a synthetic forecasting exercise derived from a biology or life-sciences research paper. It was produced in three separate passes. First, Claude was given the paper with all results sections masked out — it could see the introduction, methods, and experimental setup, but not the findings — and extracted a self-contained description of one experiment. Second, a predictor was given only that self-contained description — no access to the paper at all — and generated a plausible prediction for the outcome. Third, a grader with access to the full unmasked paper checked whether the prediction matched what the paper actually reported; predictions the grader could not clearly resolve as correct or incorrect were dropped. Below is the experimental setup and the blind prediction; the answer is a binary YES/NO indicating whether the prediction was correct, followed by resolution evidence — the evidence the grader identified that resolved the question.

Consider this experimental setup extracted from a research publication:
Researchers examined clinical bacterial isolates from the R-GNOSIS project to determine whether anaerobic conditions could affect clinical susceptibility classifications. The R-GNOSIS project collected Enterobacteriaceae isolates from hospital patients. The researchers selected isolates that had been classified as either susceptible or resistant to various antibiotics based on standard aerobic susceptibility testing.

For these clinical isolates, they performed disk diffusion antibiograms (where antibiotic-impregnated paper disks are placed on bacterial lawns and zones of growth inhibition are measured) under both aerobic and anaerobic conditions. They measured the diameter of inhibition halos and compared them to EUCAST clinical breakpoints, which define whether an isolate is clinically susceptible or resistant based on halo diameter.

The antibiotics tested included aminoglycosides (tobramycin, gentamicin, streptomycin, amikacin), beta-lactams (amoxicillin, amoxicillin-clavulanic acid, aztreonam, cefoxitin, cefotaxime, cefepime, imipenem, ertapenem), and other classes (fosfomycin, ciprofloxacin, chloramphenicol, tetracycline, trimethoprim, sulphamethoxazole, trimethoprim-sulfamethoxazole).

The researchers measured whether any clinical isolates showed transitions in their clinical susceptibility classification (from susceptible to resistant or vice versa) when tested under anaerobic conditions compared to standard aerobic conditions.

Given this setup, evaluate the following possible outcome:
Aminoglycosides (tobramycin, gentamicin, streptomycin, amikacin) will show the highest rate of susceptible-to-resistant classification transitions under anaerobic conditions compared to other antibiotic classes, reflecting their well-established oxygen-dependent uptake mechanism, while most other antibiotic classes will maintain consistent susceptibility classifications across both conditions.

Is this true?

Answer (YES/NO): NO